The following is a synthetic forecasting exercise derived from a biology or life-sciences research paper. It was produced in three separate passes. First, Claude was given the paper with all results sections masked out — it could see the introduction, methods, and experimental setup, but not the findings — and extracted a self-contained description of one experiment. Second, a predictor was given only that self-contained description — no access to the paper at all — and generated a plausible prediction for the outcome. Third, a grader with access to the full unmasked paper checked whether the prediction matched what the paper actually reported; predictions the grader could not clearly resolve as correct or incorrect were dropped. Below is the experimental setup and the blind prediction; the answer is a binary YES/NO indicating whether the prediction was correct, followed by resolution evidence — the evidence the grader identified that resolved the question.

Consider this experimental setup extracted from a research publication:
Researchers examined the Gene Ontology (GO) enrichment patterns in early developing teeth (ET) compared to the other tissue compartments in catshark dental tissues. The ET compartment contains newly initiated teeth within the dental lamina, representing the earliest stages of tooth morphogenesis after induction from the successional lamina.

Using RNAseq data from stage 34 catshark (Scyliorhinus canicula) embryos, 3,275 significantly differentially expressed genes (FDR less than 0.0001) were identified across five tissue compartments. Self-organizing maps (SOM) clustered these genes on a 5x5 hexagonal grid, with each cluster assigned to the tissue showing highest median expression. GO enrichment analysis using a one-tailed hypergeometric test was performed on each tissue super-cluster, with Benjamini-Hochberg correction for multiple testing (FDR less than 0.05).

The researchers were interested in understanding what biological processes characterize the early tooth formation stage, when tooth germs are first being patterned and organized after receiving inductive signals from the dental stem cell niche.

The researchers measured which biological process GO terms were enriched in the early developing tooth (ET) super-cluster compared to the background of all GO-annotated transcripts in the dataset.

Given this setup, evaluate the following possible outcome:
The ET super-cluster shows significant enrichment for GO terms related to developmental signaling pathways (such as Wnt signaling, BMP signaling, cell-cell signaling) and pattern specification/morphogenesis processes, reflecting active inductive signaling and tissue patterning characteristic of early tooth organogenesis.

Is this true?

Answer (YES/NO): YES